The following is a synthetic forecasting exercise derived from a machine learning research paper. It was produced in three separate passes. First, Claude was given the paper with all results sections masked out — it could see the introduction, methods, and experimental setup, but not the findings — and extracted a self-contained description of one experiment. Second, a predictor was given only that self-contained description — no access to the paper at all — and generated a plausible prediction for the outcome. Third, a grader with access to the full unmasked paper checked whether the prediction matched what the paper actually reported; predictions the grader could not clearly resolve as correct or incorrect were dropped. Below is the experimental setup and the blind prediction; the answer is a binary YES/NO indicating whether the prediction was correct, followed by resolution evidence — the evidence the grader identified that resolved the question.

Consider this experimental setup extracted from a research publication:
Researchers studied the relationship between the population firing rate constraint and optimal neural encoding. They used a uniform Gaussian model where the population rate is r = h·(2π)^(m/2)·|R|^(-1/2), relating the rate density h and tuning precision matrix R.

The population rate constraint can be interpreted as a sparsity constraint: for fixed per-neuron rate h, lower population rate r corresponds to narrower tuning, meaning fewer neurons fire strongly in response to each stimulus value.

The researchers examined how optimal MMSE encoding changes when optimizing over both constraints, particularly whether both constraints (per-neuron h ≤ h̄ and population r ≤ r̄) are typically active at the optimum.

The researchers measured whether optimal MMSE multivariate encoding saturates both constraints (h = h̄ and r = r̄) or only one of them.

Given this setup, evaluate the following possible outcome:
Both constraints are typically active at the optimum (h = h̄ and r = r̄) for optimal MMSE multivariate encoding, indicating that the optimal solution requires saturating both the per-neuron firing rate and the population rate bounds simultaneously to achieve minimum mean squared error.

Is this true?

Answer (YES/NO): YES